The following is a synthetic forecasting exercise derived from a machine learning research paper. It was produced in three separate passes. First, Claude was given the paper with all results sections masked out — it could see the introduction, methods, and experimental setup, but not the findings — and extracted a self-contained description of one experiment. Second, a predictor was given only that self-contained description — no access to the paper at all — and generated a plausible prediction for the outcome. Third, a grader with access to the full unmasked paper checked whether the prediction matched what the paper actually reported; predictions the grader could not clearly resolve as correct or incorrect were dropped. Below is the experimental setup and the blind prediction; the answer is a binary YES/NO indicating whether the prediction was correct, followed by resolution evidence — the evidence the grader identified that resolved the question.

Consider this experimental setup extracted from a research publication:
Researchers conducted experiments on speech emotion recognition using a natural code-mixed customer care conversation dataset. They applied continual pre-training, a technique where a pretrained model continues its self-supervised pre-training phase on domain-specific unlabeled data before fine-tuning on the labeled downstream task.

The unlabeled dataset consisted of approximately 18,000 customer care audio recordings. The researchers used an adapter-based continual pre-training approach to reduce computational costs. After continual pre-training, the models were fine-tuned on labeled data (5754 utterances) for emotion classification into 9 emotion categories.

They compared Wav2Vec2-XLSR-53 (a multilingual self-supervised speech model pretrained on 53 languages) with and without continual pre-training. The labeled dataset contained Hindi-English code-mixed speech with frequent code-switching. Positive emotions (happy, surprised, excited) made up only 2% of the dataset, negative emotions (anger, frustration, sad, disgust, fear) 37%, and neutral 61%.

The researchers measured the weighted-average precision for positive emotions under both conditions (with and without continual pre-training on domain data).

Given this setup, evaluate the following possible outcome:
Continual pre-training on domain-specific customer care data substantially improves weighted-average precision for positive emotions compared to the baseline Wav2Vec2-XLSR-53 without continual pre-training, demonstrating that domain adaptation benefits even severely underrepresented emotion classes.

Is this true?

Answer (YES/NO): NO